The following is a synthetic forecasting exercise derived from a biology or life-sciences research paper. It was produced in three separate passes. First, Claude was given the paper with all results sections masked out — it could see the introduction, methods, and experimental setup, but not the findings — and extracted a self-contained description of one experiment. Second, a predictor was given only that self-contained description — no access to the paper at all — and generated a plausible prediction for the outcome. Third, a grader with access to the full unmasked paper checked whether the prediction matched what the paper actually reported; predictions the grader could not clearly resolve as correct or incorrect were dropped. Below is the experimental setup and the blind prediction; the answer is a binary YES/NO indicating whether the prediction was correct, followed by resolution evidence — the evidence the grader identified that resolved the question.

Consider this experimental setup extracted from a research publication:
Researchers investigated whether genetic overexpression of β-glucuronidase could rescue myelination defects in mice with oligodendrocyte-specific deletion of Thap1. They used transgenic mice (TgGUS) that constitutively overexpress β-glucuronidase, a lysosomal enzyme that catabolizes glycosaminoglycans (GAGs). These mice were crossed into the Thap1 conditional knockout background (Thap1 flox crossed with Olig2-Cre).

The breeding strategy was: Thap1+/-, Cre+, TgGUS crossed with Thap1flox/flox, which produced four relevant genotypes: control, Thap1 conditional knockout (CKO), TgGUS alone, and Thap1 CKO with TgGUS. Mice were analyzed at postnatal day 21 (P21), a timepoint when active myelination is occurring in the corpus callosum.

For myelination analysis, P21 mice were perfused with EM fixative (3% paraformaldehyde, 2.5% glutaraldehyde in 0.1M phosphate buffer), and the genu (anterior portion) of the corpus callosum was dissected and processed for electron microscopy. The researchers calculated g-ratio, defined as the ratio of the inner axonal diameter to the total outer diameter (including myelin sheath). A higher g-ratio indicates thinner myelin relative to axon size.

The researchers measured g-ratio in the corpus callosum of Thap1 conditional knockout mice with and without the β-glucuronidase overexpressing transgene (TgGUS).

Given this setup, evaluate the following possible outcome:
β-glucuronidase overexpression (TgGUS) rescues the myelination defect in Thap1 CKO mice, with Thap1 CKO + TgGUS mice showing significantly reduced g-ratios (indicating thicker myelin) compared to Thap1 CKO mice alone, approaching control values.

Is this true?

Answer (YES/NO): YES